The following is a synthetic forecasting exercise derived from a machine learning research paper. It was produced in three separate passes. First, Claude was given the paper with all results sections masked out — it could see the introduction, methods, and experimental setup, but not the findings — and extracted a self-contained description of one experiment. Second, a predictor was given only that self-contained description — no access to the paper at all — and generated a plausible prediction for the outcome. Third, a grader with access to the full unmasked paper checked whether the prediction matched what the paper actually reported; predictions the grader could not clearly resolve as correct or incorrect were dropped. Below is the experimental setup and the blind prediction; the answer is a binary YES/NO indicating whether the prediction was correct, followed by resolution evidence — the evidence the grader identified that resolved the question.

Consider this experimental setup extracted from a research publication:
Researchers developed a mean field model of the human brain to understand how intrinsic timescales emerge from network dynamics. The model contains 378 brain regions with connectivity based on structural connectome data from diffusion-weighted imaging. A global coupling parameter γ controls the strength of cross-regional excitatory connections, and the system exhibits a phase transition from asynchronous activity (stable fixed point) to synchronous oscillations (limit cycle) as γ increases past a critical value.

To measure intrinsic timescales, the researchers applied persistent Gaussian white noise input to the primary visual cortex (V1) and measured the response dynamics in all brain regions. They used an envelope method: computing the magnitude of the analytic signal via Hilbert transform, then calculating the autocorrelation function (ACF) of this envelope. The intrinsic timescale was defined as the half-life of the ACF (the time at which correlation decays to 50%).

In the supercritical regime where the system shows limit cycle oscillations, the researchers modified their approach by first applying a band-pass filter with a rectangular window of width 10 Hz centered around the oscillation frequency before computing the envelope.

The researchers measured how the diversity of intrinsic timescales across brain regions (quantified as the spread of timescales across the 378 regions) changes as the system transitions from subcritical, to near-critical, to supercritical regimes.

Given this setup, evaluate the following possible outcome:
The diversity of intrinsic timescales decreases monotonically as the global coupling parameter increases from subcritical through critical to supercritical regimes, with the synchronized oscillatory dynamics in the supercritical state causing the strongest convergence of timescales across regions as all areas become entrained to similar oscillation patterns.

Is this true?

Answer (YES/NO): NO